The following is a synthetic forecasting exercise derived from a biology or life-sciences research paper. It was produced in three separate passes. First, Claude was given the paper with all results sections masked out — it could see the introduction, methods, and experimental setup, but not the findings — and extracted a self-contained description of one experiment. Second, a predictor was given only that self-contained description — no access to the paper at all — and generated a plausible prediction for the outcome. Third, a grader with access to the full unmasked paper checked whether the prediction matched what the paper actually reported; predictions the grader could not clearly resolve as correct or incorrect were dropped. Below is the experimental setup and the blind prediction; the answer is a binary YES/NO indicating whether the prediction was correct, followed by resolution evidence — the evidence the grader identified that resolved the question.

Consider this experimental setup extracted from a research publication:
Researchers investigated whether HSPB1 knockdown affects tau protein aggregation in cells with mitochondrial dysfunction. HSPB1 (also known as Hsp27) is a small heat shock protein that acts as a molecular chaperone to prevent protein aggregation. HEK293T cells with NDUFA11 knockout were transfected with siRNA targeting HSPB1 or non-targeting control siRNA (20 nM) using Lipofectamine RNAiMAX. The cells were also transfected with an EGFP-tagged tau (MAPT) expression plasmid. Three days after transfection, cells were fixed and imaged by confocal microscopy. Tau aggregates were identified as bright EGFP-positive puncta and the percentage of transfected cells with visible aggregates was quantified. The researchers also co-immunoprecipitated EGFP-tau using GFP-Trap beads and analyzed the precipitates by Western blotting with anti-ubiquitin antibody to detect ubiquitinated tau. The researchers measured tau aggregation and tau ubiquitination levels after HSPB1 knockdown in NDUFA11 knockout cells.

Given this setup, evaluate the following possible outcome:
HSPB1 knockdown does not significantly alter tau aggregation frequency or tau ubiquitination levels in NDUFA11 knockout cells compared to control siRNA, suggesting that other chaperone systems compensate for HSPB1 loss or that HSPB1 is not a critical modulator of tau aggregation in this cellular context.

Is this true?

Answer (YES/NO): NO